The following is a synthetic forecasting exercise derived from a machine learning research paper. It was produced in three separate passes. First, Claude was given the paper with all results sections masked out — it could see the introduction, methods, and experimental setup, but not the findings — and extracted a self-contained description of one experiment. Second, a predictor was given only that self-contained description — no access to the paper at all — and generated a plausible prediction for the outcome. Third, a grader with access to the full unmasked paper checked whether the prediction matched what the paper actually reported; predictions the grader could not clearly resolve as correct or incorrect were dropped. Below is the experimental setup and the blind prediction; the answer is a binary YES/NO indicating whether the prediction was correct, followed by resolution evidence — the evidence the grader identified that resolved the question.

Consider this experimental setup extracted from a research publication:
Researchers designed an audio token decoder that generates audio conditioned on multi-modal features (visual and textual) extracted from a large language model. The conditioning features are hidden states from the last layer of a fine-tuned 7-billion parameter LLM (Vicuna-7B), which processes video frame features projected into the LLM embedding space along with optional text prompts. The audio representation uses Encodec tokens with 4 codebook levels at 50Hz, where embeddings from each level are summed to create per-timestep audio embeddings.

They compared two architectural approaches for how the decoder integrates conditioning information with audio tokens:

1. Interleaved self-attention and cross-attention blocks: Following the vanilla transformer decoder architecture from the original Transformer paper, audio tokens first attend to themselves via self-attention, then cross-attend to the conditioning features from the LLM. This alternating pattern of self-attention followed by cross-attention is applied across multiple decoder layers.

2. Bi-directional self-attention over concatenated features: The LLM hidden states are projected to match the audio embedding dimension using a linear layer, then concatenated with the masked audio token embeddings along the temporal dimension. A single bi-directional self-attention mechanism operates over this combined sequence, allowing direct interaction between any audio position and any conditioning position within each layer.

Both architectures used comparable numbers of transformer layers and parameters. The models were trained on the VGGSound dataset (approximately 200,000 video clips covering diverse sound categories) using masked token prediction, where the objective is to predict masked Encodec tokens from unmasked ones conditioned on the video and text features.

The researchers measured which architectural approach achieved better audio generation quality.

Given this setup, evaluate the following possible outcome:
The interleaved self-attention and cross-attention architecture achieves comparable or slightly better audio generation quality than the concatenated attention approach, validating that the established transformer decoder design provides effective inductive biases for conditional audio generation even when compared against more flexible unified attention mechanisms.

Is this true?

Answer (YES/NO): NO